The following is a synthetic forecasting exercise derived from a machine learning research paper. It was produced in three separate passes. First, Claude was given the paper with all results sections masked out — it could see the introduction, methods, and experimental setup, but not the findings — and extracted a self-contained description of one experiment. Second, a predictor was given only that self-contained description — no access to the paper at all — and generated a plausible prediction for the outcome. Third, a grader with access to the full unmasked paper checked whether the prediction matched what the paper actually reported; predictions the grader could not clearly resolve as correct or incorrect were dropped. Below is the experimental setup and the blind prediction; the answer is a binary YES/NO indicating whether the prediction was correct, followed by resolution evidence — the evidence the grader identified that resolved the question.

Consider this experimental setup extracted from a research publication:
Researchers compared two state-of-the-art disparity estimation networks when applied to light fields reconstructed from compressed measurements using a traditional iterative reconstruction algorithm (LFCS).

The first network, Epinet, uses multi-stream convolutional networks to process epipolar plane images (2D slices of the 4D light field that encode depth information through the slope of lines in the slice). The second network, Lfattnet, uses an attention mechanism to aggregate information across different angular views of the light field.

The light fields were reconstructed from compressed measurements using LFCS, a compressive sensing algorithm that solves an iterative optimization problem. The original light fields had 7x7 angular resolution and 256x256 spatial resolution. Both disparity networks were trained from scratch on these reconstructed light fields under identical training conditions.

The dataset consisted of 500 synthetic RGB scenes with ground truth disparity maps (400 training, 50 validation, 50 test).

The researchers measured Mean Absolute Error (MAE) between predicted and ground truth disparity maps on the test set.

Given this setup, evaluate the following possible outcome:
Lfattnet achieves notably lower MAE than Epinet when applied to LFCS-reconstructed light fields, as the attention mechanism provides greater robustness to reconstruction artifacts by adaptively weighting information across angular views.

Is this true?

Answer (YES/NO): YES